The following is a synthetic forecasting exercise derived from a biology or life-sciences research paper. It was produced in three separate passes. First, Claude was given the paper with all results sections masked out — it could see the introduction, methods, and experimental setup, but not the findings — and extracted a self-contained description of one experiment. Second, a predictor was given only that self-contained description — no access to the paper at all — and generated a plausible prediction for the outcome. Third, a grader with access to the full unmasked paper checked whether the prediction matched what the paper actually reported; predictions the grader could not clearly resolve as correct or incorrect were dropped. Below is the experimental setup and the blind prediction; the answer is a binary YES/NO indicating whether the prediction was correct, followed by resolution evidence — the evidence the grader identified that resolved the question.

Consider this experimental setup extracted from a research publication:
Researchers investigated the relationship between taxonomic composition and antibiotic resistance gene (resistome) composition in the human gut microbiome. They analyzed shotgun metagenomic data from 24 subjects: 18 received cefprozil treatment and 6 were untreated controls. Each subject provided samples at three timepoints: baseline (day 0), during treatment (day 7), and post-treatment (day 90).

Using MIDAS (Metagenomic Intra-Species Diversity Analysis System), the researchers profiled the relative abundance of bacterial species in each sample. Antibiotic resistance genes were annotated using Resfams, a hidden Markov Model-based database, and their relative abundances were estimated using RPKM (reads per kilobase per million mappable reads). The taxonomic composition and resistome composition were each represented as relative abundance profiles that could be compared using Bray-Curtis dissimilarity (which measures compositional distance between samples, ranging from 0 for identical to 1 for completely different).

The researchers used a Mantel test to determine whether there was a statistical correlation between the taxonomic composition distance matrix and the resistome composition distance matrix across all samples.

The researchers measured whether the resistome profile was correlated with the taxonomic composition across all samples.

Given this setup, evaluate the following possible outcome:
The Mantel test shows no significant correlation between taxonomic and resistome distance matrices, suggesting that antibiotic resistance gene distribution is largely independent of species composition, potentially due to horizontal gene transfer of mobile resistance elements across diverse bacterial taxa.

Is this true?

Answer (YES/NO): NO